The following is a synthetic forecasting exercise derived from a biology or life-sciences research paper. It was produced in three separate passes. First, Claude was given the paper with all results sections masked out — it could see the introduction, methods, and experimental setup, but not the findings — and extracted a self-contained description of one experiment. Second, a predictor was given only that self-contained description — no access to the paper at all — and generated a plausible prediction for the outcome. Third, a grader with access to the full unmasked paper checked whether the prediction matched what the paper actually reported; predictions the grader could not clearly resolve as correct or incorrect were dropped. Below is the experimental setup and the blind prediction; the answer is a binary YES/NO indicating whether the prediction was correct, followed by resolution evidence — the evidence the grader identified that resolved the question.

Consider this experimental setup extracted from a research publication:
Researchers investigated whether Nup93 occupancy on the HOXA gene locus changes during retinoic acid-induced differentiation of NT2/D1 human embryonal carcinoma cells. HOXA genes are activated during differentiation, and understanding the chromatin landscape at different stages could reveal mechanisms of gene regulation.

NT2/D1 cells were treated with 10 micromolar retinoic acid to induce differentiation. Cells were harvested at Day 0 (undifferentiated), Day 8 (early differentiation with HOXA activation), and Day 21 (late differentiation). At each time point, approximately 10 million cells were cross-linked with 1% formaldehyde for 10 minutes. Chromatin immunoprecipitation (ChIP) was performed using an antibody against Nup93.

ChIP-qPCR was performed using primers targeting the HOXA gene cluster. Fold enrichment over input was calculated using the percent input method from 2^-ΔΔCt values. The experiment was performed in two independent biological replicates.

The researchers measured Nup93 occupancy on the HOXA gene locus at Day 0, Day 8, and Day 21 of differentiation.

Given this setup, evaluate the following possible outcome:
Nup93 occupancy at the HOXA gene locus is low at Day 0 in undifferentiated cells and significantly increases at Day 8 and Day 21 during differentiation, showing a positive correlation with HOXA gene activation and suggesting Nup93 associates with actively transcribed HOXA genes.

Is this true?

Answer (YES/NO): NO